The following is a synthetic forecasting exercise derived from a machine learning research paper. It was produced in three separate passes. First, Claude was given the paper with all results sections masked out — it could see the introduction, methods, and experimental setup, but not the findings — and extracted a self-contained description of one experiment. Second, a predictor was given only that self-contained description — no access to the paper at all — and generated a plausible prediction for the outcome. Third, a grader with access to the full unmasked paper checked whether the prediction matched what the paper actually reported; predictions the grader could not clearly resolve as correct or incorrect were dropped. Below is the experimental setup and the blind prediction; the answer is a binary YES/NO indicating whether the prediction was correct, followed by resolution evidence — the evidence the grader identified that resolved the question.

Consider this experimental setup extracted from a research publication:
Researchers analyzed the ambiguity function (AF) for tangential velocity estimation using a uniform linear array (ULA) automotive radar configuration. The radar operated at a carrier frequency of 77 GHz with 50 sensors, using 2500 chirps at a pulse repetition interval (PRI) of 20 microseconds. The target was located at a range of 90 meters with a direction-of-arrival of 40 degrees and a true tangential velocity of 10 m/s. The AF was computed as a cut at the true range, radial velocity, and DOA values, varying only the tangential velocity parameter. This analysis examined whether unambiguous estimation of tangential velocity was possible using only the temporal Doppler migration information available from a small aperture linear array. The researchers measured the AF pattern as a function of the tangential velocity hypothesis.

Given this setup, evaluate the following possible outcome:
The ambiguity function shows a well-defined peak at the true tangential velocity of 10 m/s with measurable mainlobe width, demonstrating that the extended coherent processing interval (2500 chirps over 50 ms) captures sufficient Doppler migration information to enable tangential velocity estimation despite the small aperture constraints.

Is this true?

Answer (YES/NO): NO